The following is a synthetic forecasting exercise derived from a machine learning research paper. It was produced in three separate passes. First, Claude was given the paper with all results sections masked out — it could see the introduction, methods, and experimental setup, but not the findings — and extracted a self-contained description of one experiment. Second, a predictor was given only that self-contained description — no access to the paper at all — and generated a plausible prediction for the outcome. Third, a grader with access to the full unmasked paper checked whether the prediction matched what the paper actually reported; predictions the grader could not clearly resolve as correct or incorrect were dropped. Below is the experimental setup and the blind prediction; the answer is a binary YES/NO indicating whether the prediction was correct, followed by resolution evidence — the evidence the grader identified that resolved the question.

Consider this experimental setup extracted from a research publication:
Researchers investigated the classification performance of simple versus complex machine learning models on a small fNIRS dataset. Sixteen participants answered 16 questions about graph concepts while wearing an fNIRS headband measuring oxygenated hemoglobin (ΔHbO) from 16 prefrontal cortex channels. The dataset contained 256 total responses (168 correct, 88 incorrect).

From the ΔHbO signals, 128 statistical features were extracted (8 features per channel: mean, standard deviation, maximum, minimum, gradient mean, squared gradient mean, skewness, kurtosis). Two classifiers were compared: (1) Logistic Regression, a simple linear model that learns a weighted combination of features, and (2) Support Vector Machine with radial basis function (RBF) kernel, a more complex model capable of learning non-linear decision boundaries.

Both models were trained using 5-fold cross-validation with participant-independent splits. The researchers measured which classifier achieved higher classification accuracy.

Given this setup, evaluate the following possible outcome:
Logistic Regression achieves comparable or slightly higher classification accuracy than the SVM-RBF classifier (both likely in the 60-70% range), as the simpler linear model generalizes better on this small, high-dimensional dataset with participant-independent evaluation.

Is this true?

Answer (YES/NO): NO